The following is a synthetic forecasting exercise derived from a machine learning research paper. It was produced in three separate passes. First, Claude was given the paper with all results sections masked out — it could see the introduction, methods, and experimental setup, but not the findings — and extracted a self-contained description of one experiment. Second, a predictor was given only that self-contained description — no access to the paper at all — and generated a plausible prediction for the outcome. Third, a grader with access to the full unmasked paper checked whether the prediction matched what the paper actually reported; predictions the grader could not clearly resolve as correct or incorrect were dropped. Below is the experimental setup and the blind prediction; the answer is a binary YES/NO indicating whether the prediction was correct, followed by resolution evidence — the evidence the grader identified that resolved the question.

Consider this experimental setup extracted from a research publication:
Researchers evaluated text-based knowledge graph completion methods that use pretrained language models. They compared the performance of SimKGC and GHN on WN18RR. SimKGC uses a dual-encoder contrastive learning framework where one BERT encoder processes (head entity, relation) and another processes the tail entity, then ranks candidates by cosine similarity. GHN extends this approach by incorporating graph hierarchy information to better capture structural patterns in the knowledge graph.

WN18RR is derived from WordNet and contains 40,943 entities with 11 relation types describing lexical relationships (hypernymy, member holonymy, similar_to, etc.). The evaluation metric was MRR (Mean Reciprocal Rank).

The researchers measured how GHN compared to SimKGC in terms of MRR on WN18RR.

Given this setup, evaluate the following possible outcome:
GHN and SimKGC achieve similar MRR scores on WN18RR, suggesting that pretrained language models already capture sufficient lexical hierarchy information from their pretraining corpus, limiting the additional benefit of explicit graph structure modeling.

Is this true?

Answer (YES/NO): YES